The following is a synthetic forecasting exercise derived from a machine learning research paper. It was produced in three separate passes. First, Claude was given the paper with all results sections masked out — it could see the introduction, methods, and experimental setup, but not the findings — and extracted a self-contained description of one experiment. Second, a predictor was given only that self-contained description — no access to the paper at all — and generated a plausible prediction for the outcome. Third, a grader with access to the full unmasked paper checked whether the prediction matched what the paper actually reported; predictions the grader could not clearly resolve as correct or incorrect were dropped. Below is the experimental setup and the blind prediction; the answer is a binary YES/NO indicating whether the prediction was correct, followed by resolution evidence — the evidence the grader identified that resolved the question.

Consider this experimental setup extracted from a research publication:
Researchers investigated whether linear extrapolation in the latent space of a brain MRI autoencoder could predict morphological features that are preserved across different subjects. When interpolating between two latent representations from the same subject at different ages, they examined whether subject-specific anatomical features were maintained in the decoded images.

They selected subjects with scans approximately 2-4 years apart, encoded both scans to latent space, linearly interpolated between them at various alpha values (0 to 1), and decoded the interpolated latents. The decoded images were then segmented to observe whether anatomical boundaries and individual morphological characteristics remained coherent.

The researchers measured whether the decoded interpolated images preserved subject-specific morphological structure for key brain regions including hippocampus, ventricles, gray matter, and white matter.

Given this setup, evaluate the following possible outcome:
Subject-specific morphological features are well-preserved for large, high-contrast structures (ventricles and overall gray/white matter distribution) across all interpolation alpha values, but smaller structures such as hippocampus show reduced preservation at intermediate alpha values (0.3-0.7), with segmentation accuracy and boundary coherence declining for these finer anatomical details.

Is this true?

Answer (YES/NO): NO